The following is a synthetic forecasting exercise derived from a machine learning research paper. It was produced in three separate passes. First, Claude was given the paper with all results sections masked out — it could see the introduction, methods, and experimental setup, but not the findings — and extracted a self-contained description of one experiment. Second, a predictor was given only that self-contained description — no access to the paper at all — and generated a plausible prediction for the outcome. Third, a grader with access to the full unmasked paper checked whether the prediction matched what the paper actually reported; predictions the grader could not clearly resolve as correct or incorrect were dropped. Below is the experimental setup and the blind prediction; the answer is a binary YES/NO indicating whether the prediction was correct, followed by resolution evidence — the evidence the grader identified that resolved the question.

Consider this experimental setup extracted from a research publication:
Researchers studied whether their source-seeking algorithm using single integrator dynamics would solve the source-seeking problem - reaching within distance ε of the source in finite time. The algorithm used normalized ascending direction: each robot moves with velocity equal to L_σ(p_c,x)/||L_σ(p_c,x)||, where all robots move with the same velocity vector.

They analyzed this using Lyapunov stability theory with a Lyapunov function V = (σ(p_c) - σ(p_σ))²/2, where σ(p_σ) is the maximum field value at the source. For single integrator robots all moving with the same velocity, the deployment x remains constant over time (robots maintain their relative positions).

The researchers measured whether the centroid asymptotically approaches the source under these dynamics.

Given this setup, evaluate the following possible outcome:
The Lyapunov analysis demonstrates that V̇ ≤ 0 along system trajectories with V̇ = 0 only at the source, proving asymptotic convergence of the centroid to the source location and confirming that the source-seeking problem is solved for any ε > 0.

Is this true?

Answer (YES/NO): YES